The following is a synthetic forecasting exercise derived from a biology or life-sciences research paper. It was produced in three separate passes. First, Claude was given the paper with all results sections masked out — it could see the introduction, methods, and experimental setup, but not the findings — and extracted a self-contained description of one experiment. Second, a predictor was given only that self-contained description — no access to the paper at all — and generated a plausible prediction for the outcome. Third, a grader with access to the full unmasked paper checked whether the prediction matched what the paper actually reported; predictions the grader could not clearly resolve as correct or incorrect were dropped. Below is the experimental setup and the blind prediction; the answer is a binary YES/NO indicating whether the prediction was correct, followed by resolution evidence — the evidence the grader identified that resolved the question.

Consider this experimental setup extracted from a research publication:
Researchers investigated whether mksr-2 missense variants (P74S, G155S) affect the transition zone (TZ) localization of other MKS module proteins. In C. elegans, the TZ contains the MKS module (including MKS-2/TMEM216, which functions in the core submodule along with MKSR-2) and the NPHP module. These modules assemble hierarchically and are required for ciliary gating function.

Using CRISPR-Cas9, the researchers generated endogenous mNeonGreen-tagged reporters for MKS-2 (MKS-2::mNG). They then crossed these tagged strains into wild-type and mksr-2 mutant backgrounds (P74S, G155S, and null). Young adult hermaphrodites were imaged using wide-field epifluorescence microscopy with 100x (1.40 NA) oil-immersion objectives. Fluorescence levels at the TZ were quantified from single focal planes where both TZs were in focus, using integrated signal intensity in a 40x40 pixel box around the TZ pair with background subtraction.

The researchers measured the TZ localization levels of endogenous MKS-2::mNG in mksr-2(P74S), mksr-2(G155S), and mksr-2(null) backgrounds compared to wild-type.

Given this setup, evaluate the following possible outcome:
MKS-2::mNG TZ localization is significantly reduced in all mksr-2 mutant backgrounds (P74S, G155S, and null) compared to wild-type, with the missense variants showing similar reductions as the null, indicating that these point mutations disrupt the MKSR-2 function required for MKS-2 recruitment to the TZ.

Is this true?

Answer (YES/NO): NO